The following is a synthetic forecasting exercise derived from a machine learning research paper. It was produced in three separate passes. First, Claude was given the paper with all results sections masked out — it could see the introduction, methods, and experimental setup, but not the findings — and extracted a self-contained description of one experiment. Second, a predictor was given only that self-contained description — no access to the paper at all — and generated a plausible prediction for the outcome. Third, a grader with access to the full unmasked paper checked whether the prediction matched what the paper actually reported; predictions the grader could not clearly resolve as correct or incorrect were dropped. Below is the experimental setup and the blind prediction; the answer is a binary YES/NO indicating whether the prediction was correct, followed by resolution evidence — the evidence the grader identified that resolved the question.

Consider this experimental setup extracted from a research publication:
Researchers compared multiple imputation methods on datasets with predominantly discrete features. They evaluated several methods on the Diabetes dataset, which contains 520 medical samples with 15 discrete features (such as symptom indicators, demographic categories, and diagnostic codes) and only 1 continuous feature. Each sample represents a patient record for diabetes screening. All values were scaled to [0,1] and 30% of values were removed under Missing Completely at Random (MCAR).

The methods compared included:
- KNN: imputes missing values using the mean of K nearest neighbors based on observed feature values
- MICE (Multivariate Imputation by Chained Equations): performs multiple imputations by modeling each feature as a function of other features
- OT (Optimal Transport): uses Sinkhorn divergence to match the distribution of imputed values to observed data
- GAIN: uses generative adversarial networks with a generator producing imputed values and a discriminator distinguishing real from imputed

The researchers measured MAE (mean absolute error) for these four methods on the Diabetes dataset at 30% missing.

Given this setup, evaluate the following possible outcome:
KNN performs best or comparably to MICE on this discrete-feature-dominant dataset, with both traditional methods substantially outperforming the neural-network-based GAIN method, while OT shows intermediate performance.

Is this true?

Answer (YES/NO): NO